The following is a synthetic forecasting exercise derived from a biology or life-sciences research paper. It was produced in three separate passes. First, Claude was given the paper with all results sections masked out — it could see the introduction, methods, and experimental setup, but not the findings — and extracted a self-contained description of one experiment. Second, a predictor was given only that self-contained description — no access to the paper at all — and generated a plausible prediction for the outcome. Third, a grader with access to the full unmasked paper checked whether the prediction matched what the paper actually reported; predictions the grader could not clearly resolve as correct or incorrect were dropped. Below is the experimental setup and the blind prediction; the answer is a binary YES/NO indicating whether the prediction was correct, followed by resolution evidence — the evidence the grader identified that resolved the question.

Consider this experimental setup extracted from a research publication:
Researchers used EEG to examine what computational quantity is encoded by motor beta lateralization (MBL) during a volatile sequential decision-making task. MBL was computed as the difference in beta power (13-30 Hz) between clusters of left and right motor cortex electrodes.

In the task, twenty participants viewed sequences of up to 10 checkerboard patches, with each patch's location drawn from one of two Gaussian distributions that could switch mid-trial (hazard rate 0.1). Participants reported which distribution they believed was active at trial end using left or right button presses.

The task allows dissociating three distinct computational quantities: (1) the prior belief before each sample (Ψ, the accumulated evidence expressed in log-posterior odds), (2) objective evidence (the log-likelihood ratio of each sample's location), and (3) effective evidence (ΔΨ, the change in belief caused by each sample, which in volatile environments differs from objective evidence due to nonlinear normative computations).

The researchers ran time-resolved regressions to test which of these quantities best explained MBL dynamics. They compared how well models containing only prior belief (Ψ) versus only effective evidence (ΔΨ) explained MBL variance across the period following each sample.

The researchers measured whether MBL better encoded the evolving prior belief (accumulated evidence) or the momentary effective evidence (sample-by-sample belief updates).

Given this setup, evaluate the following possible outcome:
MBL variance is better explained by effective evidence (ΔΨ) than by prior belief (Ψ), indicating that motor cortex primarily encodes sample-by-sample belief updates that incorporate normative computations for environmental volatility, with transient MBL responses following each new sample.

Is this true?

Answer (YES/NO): NO